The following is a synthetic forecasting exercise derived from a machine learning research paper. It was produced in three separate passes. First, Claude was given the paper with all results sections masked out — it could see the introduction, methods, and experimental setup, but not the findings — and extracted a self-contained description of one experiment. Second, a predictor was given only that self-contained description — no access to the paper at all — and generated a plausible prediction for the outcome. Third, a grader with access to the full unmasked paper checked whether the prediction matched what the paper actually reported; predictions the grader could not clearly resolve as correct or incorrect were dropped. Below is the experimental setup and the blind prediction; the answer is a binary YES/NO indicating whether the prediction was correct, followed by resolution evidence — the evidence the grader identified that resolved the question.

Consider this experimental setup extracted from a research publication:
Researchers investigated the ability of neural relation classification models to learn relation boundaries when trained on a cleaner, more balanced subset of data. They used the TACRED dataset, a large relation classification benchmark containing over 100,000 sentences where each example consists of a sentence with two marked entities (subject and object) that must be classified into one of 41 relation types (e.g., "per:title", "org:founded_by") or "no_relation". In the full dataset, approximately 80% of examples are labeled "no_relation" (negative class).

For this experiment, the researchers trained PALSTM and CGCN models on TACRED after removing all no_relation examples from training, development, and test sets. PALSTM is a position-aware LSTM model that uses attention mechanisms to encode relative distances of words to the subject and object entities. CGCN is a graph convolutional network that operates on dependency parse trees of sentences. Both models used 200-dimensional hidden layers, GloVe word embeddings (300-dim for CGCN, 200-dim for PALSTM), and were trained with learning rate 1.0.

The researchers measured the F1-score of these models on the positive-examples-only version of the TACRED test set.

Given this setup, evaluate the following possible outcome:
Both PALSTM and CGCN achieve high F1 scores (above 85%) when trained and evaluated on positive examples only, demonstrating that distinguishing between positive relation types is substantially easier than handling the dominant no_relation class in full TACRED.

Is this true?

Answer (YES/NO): YES